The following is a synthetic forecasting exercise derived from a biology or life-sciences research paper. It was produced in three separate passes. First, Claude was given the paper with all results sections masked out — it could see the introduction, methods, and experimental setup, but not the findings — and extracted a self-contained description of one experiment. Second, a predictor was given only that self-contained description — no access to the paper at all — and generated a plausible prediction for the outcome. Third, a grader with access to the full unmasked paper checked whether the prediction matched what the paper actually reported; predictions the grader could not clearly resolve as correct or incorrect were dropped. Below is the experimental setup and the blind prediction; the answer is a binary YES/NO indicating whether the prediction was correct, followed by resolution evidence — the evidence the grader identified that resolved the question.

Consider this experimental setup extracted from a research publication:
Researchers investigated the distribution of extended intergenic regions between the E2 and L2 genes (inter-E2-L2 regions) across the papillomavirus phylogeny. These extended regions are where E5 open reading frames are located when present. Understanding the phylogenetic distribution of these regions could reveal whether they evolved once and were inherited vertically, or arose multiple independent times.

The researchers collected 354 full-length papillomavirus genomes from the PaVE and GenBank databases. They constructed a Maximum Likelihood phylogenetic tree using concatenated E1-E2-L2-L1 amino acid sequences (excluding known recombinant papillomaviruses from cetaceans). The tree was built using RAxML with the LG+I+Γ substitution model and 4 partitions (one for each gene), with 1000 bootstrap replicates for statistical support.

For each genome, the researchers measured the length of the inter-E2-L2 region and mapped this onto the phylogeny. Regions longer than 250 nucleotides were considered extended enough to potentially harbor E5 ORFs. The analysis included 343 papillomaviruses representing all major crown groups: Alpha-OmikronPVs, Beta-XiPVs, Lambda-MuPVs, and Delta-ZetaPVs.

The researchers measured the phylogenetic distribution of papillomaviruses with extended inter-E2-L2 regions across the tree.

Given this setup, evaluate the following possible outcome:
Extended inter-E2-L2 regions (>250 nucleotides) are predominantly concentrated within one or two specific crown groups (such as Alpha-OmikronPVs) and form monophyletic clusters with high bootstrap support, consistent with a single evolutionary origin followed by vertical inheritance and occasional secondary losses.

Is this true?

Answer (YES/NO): NO